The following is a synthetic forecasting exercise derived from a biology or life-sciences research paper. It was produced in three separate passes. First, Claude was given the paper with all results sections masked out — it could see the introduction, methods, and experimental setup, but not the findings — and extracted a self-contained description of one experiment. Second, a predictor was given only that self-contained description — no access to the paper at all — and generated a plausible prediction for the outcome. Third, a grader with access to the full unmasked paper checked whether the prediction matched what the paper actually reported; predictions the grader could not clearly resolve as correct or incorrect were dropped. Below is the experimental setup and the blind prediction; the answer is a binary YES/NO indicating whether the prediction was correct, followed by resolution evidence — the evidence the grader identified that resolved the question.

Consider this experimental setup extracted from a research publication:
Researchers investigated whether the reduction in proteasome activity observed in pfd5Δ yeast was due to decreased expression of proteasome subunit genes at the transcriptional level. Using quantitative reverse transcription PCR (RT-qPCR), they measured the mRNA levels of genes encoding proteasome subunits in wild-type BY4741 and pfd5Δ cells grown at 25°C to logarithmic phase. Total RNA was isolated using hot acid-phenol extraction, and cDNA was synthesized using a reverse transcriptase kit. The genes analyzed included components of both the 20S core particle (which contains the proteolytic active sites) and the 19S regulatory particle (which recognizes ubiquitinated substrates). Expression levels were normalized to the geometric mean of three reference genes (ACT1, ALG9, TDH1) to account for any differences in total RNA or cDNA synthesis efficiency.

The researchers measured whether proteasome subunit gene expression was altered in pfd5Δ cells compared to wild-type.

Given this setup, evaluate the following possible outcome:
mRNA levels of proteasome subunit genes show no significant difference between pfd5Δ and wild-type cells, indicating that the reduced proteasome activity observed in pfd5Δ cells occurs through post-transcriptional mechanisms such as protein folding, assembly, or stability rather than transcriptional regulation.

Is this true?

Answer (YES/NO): NO